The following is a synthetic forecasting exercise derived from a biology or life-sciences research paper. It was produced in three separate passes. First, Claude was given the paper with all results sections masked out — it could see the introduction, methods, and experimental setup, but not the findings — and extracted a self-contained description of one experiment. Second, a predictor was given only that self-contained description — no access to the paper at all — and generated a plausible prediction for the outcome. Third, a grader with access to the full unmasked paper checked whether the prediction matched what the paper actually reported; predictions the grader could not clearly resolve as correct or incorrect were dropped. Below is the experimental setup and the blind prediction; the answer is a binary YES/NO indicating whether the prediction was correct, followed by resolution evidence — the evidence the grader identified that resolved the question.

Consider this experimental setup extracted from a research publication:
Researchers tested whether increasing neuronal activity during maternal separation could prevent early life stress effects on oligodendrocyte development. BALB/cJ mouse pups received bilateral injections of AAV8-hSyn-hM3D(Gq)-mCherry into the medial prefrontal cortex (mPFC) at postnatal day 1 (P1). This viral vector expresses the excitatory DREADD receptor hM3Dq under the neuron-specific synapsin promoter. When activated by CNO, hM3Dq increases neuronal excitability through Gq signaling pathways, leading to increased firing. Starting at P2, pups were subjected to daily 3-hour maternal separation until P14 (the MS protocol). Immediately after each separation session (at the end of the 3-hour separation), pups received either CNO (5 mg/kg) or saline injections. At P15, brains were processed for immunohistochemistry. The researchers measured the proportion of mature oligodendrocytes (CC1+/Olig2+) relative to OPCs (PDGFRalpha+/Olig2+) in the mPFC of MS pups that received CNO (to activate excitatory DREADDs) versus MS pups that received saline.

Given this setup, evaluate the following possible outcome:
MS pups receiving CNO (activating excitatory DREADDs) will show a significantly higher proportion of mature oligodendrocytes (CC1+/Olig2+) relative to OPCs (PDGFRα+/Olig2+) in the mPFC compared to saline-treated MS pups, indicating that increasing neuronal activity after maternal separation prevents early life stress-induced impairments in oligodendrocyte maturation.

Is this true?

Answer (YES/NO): NO